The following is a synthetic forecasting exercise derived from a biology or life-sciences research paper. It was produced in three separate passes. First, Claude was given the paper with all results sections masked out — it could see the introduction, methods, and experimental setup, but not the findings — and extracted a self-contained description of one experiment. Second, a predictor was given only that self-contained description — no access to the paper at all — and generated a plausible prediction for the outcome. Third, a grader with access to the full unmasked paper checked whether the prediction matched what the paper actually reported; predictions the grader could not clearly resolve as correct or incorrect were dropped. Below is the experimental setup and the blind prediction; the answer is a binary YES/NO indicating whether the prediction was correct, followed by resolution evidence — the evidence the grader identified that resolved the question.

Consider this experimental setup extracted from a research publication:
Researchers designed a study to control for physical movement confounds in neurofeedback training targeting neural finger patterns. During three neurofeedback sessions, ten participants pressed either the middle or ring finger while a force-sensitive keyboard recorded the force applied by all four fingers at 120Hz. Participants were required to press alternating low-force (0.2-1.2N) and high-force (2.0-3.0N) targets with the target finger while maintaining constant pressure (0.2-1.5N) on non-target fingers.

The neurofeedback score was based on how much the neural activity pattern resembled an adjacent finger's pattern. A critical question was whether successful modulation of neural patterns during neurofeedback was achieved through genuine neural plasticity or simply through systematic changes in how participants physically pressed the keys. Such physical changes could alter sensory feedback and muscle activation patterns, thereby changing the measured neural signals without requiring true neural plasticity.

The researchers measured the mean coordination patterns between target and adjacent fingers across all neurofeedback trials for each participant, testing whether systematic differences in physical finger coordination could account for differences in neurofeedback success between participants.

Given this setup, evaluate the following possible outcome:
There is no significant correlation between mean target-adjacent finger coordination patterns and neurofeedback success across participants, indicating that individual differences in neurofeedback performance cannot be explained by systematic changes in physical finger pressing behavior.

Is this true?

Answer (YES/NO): YES